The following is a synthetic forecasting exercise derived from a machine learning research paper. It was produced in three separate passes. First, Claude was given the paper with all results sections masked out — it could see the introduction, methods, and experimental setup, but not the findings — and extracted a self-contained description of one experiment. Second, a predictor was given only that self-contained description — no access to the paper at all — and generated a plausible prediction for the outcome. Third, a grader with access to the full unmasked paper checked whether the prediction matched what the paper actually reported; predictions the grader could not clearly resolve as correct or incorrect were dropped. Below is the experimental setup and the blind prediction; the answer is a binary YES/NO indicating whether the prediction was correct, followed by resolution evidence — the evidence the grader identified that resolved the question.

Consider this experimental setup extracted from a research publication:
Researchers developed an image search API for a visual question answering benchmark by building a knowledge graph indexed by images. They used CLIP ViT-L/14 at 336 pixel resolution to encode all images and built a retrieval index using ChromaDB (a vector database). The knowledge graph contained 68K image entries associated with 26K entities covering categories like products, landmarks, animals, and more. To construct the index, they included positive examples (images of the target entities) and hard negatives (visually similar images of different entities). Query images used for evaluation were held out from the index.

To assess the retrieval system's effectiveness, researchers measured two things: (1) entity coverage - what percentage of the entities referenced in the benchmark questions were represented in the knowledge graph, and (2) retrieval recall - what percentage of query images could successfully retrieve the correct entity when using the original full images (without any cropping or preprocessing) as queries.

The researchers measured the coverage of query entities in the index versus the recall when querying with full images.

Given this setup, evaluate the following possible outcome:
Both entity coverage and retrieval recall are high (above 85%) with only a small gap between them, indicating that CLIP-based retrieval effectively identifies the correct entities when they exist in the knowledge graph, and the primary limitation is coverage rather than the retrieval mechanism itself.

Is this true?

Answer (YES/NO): NO